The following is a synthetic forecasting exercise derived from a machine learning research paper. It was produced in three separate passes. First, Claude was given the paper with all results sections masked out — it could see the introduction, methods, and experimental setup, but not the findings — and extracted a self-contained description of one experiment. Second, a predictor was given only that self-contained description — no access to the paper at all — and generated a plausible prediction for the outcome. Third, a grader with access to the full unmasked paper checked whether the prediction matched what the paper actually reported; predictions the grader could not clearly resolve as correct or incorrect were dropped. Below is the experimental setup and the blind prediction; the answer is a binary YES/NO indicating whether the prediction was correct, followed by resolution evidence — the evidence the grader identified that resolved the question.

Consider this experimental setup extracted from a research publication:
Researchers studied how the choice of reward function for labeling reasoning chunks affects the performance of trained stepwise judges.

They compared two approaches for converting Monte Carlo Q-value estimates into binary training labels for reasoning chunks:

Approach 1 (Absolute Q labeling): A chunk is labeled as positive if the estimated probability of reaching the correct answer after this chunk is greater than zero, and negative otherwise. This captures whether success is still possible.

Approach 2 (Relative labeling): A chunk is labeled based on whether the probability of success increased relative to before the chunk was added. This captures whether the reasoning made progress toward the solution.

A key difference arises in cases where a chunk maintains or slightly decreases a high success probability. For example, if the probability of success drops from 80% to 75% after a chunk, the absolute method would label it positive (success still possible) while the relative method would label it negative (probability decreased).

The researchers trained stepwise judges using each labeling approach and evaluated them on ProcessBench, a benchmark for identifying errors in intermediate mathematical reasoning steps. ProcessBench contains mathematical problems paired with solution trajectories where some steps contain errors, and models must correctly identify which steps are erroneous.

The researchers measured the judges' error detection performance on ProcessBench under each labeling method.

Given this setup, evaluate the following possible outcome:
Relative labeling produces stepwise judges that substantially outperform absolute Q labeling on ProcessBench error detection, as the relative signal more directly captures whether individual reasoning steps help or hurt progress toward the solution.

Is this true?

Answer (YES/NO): NO